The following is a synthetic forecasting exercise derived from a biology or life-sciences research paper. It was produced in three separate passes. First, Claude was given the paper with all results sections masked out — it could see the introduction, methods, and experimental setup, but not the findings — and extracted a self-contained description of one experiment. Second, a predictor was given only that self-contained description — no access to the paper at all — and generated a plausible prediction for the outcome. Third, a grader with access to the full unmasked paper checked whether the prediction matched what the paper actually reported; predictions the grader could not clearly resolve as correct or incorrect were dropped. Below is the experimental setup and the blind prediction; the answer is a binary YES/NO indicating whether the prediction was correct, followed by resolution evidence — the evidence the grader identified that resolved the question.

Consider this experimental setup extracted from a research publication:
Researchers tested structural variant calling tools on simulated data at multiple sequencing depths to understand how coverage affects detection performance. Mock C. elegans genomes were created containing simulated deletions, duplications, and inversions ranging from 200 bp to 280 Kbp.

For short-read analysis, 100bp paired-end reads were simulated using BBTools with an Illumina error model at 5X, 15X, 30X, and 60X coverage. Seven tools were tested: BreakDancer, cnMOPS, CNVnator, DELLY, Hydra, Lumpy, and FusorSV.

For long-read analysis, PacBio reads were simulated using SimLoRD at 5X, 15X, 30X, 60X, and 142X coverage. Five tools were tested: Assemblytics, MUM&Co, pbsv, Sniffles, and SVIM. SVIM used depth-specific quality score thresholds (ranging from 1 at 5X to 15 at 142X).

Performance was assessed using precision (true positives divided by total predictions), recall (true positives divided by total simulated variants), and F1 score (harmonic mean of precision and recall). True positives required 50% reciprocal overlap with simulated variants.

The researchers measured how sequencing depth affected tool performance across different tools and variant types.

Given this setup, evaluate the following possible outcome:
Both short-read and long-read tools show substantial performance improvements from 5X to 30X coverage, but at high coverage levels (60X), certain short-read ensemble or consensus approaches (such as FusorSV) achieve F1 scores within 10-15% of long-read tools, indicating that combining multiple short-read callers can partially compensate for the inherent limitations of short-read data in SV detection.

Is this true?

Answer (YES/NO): NO